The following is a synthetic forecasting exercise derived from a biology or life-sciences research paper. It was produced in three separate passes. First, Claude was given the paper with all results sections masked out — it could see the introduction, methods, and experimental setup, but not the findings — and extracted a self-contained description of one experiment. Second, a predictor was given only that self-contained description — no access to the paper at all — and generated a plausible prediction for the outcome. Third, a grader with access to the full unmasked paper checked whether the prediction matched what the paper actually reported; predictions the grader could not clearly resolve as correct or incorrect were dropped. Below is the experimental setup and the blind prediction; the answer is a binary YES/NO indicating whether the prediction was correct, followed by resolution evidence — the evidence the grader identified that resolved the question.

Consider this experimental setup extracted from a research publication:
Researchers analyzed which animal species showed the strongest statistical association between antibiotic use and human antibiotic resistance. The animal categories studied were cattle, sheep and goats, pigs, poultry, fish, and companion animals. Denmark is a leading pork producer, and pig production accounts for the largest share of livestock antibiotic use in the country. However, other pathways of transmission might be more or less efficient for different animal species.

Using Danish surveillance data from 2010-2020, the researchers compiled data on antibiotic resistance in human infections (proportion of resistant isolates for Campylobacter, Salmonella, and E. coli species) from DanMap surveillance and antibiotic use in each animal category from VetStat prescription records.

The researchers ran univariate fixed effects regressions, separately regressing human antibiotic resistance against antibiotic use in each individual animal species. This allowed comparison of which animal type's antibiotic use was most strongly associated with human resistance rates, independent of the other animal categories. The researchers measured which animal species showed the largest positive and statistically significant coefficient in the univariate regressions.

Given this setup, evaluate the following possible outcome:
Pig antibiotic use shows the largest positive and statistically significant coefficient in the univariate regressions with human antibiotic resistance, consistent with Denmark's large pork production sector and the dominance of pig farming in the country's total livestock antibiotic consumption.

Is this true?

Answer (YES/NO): NO